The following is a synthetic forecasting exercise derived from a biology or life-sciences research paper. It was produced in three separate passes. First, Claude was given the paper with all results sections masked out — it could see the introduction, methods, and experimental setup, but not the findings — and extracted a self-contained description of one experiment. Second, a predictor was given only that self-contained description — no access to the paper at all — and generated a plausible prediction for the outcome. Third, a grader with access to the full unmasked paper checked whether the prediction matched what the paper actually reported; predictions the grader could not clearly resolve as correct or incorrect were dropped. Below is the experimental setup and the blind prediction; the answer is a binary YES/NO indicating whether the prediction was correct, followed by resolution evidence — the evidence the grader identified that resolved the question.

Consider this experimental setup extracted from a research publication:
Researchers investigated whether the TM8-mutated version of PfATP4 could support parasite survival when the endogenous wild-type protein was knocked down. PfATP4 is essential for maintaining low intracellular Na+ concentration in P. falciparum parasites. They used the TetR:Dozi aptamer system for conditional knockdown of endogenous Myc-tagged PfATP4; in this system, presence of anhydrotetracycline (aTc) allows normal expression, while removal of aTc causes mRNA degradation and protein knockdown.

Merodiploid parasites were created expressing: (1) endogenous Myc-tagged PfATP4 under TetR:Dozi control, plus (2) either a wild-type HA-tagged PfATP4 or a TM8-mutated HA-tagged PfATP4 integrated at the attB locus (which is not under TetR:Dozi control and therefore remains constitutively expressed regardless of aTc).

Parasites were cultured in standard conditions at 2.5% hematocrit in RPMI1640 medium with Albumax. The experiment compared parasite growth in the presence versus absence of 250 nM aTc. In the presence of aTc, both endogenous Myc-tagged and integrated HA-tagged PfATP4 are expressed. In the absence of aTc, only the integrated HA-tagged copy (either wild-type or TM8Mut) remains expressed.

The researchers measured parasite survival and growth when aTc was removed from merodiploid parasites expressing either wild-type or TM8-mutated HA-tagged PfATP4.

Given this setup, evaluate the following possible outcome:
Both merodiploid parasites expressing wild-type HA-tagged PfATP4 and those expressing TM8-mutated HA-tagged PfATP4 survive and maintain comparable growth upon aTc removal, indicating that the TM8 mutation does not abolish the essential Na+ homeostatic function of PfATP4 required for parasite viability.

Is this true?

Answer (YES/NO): NO